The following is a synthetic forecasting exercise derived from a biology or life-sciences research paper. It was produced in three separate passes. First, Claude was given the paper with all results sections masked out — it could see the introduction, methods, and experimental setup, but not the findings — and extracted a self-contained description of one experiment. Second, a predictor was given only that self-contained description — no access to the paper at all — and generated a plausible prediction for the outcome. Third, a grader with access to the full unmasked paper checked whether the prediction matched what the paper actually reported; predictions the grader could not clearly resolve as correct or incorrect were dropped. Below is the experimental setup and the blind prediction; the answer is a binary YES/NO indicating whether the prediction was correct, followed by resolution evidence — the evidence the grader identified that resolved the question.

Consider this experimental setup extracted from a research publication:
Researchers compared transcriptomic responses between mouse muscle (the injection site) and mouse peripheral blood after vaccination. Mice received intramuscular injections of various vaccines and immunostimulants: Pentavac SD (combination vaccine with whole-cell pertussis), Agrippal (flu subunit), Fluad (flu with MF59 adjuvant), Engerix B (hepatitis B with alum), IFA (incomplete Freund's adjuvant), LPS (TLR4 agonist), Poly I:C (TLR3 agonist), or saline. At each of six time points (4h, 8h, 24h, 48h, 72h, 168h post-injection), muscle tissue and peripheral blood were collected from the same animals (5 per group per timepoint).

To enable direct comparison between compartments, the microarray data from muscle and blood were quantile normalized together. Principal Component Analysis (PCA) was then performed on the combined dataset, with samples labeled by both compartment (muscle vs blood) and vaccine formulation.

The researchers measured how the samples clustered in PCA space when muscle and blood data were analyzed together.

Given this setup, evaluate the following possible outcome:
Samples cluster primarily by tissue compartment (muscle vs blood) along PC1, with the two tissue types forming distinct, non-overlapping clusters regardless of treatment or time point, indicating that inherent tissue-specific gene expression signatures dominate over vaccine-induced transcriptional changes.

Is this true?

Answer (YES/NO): YES